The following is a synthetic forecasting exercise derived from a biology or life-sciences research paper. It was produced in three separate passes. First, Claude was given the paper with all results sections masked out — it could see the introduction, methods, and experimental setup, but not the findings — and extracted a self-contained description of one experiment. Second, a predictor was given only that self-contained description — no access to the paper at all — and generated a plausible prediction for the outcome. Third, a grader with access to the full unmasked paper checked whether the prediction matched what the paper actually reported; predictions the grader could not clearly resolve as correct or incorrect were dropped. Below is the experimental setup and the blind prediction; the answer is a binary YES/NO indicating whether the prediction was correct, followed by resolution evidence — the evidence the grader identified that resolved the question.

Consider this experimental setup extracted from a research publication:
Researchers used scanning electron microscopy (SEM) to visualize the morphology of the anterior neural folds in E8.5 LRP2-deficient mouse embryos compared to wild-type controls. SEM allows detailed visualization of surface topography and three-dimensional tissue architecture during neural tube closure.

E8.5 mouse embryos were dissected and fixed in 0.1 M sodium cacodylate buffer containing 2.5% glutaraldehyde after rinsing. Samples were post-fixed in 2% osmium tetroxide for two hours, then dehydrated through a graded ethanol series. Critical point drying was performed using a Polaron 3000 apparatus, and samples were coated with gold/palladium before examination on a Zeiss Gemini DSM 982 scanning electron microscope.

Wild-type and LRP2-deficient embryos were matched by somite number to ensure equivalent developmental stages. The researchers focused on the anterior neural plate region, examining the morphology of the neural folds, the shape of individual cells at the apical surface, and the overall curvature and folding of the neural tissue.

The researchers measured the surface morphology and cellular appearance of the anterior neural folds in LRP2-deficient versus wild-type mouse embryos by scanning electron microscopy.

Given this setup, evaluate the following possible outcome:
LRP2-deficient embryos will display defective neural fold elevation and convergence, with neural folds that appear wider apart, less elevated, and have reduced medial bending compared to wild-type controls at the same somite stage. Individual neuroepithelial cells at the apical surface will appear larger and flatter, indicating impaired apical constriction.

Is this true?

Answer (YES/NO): NO